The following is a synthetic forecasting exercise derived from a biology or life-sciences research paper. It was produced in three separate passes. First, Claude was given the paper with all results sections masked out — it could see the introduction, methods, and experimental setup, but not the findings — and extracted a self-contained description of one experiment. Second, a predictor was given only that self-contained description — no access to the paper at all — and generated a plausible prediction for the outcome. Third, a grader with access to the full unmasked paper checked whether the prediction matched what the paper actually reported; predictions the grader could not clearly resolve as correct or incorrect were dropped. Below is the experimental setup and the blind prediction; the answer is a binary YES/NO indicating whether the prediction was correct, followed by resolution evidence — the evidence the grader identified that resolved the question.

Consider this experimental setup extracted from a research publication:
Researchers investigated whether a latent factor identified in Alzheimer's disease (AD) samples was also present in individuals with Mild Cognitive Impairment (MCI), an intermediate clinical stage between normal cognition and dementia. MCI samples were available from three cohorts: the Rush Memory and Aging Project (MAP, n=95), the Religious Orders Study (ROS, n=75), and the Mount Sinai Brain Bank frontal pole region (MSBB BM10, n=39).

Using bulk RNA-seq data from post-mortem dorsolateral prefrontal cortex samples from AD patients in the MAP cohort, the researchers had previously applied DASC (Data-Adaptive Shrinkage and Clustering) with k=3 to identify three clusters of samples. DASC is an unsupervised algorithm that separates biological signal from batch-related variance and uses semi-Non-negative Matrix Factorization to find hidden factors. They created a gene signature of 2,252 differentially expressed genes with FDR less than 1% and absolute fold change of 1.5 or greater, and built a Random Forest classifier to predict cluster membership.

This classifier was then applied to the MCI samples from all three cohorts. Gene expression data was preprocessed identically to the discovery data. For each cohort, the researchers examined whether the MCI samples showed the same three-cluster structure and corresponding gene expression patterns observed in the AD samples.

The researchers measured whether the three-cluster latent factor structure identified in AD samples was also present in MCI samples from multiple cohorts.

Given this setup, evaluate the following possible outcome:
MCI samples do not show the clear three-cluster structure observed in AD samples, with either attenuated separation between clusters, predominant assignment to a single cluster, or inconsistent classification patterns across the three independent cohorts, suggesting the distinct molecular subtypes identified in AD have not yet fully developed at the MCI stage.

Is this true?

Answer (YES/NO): NO